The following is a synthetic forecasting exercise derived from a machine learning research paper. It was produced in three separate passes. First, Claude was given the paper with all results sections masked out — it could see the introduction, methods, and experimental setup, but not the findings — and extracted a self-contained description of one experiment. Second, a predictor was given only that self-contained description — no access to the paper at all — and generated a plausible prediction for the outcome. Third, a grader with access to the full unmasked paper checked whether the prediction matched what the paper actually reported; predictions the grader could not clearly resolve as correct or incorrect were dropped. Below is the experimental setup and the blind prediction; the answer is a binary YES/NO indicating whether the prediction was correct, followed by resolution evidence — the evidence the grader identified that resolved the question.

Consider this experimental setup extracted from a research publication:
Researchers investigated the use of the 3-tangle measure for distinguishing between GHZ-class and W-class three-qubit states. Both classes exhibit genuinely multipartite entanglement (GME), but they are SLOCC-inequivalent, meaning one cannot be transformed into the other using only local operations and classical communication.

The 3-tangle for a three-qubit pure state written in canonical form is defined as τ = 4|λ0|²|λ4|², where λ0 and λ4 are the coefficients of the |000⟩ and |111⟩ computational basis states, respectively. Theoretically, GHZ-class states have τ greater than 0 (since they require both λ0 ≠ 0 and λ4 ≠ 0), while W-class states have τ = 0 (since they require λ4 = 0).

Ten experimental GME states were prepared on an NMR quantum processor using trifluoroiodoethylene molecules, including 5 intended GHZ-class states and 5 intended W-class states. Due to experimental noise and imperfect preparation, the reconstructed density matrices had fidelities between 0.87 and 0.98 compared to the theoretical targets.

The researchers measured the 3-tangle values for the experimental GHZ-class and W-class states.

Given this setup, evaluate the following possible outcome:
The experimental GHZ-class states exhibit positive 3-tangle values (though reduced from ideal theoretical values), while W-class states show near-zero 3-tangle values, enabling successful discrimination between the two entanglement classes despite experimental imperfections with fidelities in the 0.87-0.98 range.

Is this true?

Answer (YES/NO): YES